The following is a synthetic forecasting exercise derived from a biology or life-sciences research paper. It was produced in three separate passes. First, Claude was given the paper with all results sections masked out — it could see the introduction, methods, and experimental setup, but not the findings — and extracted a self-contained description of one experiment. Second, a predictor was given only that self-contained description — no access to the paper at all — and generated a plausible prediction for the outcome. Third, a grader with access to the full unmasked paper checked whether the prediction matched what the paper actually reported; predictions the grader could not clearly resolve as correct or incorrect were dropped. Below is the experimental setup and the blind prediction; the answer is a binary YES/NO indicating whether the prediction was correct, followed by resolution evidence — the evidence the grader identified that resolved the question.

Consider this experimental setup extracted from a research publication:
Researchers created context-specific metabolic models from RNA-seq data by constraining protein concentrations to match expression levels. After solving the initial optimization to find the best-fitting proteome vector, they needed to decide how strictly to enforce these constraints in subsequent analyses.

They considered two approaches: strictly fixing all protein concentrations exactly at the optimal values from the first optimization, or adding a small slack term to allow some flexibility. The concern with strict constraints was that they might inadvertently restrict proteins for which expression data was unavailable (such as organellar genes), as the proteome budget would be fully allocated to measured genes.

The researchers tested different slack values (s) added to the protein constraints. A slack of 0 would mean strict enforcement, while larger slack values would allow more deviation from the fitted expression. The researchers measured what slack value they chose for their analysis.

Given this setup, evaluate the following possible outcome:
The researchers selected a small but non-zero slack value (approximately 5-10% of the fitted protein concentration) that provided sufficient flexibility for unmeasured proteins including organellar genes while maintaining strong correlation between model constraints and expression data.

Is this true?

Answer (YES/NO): NO